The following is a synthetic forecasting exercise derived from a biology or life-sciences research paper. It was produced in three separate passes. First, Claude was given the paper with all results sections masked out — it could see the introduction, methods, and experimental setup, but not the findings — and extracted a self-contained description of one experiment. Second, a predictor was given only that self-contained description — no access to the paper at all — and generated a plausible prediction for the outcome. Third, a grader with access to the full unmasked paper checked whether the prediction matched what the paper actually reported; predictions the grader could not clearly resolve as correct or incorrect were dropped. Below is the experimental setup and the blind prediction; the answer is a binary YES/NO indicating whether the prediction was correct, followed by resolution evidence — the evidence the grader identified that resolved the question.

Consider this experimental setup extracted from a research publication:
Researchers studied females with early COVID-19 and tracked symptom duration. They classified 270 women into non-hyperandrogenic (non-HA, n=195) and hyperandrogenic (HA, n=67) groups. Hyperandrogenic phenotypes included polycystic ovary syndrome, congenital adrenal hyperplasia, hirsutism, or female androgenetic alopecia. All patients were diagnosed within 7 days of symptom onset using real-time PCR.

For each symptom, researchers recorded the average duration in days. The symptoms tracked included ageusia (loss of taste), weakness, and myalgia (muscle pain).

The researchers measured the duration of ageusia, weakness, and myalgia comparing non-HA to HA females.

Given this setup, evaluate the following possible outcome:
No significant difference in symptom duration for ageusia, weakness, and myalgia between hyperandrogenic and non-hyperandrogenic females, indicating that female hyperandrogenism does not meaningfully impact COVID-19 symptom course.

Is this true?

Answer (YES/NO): NO